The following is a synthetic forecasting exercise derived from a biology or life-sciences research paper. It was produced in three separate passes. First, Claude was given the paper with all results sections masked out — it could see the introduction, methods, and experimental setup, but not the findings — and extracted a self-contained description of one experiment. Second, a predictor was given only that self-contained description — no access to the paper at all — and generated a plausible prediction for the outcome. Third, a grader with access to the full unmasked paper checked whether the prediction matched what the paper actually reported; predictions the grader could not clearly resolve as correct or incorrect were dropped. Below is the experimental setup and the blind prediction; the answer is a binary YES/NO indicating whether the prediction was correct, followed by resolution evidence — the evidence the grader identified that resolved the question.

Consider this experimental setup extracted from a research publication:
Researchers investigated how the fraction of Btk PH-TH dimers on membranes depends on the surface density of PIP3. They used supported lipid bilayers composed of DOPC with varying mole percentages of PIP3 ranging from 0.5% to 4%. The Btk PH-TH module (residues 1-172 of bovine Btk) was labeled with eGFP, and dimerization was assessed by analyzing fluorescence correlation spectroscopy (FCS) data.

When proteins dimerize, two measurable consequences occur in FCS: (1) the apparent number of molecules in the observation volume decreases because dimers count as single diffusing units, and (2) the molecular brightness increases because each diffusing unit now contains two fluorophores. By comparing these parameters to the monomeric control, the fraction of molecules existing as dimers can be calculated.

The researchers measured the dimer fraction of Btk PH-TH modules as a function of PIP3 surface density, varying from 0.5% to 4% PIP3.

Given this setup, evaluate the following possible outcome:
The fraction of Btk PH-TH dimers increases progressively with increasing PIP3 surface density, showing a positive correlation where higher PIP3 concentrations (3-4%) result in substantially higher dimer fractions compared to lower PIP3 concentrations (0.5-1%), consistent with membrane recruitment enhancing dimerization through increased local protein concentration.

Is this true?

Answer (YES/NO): NO